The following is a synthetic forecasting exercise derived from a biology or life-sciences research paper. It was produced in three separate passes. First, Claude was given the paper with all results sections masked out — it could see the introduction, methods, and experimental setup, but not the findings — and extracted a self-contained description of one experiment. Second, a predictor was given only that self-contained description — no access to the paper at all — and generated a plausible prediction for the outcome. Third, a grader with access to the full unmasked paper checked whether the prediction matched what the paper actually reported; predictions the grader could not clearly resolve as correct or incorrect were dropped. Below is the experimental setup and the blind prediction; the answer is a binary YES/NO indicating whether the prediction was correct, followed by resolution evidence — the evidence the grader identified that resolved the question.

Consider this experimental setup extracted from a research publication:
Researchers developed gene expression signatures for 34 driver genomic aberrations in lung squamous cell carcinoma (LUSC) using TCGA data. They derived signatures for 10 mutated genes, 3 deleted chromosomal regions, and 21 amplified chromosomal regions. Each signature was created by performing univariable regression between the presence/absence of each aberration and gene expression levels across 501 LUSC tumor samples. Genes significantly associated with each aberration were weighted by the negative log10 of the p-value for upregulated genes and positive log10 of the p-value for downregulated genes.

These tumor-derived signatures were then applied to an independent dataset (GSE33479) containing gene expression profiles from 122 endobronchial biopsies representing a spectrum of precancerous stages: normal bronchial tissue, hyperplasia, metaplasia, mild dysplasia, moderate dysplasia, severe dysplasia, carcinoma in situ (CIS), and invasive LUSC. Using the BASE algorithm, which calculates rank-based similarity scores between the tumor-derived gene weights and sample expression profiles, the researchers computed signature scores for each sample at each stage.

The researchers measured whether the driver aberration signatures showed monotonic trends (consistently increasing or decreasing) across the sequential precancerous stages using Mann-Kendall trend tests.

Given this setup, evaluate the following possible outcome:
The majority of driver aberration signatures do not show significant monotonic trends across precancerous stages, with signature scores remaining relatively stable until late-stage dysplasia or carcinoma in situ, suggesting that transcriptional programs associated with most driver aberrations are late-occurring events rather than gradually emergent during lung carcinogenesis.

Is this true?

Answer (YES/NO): NO